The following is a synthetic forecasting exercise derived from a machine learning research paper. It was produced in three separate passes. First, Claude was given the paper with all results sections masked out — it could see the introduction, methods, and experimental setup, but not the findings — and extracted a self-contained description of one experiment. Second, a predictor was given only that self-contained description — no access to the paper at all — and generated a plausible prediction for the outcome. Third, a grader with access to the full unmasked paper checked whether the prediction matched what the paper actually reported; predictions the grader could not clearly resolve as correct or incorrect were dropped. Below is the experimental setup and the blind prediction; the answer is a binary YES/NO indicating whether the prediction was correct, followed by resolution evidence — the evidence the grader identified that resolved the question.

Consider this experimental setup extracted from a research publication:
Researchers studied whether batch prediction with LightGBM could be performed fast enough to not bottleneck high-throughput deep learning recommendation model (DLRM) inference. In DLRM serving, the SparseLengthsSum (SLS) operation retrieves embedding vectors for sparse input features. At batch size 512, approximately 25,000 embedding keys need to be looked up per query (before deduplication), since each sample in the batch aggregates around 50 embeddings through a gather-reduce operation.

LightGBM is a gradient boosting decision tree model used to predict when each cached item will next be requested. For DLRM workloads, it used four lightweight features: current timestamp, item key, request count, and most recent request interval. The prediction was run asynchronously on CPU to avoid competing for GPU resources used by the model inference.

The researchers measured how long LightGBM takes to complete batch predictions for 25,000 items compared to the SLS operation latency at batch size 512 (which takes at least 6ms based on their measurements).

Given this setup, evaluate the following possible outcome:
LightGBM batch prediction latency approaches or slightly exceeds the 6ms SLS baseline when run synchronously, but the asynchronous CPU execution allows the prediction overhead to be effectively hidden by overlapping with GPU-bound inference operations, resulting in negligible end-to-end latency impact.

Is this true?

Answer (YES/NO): NO